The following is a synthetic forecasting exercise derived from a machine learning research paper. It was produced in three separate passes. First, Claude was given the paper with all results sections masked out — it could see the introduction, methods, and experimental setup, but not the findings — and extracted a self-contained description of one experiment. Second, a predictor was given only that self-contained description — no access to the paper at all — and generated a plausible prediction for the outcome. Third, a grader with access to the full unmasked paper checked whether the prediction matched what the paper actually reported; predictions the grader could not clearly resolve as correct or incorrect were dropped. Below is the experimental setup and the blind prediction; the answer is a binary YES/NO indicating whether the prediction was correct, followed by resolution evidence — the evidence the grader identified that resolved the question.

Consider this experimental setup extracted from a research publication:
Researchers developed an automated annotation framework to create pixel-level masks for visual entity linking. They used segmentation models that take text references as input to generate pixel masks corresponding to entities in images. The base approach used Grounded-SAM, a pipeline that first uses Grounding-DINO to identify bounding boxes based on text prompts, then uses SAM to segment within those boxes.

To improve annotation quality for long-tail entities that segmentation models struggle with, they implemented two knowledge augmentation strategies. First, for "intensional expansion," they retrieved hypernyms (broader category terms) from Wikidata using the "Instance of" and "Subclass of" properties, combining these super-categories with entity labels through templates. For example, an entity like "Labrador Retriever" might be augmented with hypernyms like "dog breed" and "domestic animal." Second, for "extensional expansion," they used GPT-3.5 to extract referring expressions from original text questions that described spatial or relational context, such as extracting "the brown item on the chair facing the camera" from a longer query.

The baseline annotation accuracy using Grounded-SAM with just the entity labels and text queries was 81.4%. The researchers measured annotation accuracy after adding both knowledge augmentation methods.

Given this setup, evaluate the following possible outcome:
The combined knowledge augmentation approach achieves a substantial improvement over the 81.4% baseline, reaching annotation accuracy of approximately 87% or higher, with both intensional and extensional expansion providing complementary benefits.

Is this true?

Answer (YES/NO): NO